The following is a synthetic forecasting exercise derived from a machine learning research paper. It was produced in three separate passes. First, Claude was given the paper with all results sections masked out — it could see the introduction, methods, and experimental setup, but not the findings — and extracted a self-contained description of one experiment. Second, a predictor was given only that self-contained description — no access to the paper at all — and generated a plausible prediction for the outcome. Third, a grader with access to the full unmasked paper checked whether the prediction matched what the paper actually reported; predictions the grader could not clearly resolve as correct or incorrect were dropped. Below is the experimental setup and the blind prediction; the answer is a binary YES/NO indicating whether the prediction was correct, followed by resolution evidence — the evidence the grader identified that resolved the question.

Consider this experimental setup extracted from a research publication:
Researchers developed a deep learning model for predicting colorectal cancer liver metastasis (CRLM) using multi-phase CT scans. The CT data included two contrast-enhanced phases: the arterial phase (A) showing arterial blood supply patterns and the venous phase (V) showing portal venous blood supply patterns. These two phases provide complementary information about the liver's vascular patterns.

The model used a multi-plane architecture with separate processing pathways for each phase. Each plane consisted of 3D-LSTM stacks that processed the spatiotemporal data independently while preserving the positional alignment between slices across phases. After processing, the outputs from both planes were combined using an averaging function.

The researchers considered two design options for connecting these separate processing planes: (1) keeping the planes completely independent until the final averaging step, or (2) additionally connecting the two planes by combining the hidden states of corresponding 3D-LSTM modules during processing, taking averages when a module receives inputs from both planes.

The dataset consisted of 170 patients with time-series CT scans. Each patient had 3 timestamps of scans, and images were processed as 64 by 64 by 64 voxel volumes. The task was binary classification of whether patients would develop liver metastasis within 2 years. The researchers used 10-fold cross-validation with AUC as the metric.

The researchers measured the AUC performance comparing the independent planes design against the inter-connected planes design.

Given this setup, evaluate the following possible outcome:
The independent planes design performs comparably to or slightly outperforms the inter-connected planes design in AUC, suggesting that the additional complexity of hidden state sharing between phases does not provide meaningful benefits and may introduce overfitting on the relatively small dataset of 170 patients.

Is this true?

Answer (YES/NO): YES